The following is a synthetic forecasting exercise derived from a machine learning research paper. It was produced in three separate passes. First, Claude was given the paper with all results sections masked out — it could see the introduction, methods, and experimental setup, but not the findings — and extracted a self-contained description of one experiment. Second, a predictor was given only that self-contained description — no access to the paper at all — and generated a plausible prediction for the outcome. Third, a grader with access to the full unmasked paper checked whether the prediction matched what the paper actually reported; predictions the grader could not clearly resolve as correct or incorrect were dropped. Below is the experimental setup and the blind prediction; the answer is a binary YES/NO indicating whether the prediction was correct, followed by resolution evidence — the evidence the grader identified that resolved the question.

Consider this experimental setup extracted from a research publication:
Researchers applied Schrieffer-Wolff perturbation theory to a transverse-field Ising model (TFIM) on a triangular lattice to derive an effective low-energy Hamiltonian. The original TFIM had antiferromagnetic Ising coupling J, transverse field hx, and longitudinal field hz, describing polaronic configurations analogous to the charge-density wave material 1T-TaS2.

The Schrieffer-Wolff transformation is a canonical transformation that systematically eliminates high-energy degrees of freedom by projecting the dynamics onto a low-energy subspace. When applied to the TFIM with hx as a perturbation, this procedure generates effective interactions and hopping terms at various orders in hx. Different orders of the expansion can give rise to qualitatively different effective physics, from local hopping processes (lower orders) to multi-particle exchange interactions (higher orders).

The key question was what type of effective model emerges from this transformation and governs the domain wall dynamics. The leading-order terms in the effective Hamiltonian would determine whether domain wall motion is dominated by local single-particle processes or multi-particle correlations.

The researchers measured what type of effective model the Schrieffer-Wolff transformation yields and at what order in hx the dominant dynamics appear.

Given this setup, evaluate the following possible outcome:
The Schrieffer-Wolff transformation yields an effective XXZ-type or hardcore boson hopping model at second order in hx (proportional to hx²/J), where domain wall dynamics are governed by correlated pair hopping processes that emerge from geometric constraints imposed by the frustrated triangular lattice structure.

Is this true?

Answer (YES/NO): NO